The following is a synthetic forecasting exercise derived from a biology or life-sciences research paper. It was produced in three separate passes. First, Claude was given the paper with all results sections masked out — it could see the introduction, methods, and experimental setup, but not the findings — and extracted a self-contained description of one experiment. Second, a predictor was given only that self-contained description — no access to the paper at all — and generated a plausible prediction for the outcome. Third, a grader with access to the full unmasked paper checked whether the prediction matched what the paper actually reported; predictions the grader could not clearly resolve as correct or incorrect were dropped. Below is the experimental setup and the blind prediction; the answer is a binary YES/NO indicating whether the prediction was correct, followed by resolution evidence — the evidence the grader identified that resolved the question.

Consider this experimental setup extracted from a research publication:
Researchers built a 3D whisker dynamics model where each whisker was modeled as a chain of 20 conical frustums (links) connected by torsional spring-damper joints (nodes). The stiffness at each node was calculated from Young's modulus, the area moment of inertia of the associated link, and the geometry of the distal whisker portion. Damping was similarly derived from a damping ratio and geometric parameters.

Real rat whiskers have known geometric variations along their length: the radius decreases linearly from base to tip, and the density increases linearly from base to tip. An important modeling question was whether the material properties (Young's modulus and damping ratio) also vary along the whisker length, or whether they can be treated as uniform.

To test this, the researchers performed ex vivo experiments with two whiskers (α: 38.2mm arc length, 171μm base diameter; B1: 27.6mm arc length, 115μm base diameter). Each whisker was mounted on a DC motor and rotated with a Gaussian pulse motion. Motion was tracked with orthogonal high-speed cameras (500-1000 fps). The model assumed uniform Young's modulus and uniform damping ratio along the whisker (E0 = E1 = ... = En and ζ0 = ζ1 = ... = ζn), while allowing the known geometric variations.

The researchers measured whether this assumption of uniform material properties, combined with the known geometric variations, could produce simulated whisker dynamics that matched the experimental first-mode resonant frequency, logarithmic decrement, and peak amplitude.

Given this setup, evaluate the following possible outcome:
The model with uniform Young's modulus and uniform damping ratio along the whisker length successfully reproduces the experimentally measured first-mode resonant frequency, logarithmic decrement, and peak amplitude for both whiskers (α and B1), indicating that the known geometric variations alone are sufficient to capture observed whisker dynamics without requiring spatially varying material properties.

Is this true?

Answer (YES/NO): YES